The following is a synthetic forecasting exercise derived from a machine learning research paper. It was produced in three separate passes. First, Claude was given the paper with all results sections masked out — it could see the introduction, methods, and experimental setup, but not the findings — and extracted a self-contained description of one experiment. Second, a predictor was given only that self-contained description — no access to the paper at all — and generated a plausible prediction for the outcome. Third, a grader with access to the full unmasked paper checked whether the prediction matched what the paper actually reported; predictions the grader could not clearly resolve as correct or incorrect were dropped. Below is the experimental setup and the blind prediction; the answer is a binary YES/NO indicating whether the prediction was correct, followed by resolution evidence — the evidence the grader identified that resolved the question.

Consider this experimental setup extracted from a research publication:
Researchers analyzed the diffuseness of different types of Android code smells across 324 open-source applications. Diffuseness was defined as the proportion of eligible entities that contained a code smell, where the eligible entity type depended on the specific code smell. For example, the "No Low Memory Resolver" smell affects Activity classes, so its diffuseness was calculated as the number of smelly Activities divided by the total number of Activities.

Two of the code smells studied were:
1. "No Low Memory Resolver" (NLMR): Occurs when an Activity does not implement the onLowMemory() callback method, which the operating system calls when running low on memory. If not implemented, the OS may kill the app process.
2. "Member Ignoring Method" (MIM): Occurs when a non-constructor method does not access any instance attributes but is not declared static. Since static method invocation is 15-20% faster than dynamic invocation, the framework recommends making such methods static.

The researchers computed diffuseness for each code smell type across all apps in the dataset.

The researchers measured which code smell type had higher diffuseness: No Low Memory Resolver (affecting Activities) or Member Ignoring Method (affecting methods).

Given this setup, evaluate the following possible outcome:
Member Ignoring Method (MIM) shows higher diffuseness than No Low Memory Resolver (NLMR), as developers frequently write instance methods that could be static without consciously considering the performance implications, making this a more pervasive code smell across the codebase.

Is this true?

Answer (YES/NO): NO